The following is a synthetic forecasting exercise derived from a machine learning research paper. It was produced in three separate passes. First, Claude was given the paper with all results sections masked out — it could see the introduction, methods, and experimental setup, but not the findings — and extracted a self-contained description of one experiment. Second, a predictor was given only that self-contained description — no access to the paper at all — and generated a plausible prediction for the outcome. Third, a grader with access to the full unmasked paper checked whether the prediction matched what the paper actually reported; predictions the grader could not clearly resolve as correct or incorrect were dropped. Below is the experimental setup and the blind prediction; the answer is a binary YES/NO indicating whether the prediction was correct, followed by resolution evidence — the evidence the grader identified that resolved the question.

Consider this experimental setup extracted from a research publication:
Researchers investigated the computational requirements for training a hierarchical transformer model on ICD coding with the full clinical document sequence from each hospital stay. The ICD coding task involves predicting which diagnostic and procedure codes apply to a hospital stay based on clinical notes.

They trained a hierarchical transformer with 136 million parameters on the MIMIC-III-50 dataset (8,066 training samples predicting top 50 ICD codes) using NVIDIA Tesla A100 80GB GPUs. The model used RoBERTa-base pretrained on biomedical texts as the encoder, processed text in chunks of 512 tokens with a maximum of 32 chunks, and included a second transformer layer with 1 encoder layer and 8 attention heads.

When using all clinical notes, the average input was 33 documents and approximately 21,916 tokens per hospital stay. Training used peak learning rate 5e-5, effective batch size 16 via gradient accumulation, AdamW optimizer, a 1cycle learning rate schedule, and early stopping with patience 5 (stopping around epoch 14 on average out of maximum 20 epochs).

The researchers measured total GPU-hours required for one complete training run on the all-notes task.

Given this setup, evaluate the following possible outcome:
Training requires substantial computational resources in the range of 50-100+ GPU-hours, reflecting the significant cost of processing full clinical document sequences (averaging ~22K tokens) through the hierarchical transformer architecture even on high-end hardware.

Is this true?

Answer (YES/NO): NO